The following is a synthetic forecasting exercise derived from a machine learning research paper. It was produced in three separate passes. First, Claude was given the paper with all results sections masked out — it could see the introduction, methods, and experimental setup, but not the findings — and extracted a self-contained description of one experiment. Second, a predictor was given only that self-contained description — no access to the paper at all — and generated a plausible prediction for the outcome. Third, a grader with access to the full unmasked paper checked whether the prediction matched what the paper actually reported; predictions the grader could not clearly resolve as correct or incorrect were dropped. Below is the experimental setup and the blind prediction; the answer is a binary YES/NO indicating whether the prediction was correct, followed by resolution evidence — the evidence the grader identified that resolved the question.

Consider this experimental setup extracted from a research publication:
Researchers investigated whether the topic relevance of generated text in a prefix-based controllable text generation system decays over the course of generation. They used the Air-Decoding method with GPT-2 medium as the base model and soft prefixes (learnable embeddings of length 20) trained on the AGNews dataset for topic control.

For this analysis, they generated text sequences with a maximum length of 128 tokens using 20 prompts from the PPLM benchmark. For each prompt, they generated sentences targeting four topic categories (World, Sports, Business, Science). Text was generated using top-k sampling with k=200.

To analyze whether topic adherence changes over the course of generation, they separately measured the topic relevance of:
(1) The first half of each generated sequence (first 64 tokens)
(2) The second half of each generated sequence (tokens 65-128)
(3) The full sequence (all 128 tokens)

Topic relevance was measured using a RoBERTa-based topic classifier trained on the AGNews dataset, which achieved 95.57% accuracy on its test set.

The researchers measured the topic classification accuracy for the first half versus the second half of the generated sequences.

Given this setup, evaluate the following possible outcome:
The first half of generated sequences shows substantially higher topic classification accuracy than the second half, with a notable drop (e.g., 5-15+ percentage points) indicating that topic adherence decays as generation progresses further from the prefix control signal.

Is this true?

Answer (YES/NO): YES